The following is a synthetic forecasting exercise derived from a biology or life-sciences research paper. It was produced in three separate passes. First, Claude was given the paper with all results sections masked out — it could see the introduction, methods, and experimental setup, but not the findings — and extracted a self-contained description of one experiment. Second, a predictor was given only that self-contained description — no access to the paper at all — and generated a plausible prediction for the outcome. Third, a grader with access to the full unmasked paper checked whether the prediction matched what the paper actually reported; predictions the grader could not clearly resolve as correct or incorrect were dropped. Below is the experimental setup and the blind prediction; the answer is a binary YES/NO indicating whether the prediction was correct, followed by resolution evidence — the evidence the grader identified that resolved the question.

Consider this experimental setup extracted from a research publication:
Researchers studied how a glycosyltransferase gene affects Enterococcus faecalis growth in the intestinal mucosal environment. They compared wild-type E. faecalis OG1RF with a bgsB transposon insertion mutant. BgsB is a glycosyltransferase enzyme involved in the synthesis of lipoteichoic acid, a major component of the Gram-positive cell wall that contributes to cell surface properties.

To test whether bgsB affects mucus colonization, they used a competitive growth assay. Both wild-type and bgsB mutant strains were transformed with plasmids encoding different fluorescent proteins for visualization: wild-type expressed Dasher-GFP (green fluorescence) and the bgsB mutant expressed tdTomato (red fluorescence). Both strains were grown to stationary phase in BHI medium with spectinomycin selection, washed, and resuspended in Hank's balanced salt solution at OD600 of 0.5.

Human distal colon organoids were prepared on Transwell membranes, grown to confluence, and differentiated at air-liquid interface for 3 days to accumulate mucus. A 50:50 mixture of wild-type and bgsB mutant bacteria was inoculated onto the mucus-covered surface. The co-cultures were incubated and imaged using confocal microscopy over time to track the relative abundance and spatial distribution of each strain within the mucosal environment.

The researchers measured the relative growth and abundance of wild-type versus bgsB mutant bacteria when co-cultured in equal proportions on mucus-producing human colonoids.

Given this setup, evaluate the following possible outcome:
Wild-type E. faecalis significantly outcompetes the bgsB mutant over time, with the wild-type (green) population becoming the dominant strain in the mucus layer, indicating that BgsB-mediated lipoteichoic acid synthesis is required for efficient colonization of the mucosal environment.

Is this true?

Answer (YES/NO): YES